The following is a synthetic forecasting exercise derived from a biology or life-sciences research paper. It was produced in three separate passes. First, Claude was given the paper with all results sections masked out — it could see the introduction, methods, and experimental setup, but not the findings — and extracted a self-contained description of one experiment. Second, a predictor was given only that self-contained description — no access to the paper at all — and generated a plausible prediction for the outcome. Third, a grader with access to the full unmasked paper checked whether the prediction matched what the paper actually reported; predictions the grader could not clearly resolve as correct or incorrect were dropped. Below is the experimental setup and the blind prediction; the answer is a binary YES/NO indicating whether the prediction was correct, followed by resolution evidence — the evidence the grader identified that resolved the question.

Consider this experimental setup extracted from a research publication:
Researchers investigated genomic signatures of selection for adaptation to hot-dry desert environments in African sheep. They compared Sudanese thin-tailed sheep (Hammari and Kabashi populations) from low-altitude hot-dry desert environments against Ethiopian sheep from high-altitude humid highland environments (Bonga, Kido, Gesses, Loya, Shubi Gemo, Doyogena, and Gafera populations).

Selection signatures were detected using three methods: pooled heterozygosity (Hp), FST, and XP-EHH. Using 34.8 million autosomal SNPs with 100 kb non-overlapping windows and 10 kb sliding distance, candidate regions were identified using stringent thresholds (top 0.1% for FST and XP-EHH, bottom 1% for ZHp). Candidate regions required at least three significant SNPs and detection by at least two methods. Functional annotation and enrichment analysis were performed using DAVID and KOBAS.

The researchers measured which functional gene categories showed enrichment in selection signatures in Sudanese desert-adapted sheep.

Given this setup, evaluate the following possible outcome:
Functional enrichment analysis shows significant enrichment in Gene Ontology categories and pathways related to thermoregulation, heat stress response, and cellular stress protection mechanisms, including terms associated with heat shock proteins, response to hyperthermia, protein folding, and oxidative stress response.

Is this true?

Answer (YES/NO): NO